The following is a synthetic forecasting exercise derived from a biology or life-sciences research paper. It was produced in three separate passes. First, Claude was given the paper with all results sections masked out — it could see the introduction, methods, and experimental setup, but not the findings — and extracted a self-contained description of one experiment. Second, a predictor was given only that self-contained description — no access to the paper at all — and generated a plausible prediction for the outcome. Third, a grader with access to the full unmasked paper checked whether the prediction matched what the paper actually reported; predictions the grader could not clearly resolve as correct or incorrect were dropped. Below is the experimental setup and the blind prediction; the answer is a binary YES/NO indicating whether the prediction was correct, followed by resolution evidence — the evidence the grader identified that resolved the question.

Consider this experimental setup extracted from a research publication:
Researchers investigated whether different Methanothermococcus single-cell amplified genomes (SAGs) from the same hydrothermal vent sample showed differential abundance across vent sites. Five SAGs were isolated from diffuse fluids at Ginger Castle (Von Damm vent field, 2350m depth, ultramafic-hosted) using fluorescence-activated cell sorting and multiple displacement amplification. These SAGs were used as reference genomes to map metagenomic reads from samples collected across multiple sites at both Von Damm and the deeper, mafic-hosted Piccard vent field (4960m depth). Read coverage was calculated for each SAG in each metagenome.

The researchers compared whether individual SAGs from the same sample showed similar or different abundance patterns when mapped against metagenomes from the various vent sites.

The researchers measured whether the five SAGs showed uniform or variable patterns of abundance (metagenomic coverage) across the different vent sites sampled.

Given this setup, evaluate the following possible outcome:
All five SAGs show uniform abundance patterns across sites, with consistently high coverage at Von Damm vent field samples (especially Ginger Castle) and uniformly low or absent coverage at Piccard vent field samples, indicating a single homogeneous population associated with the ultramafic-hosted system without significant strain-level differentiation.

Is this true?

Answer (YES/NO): NO